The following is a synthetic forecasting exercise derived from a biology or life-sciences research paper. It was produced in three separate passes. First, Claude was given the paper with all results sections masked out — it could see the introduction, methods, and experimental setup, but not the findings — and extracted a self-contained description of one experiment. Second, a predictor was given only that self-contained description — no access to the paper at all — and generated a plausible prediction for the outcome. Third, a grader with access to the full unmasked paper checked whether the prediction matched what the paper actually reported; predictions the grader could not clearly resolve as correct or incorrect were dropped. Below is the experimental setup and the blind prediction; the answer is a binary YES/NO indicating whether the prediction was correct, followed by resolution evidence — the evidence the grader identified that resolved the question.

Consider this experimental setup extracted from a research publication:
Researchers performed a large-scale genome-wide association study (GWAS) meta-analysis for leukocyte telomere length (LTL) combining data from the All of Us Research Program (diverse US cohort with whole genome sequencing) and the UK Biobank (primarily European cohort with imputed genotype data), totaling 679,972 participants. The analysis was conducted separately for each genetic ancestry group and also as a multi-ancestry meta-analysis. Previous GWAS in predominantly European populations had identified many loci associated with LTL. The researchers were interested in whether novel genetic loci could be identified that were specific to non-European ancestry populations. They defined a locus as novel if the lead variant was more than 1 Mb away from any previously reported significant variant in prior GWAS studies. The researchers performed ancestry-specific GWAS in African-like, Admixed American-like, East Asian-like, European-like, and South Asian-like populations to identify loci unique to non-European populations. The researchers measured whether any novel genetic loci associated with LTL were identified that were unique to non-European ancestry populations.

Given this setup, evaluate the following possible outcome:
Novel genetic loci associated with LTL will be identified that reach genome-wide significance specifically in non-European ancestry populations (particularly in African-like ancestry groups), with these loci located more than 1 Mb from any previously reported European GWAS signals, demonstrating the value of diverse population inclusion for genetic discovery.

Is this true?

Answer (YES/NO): YES